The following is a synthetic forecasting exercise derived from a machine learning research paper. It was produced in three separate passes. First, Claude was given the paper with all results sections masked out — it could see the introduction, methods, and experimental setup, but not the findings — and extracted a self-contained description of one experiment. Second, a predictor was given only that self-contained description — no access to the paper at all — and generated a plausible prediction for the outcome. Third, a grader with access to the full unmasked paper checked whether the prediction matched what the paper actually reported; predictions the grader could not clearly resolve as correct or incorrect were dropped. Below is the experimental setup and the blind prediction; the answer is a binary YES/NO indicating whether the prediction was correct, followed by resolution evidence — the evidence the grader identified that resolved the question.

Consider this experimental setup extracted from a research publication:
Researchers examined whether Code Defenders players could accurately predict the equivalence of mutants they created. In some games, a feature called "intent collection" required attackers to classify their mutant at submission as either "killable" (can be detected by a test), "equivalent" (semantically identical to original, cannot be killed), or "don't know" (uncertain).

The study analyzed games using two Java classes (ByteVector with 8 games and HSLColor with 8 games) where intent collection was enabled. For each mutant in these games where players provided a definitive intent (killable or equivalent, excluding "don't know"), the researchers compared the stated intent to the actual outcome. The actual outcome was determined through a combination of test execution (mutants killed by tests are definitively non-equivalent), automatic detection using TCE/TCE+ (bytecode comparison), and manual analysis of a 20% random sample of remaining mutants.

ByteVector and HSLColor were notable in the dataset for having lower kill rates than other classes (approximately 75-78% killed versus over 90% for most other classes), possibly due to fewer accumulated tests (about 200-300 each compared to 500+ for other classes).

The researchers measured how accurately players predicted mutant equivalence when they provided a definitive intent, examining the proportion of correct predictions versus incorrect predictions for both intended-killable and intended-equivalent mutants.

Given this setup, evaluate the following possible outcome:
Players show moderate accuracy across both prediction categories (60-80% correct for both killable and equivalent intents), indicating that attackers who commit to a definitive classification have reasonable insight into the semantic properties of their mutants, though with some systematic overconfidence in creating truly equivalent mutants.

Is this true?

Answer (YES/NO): NO